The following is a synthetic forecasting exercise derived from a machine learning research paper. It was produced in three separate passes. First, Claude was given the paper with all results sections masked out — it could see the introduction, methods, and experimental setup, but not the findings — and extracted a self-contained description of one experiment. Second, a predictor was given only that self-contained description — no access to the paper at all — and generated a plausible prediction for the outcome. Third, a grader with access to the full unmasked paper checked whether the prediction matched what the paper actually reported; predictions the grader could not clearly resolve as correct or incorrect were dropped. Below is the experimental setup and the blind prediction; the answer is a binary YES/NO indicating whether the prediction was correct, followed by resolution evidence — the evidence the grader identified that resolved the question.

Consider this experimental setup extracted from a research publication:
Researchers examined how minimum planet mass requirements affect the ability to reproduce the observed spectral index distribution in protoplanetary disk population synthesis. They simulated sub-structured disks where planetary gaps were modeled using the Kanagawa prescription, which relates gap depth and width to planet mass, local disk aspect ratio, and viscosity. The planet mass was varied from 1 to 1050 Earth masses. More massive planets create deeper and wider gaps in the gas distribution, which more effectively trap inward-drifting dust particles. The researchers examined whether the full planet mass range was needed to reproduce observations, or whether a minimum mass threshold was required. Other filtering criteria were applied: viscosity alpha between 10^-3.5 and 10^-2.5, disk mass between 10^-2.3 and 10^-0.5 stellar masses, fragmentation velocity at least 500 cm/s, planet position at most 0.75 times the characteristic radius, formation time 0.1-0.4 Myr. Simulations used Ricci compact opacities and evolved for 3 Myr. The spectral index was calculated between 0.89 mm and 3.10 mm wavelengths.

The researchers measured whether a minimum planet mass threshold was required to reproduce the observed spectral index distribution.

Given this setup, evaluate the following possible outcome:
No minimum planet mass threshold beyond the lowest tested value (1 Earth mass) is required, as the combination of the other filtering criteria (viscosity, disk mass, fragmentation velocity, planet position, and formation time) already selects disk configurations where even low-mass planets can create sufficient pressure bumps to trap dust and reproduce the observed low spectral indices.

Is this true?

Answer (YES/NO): NO